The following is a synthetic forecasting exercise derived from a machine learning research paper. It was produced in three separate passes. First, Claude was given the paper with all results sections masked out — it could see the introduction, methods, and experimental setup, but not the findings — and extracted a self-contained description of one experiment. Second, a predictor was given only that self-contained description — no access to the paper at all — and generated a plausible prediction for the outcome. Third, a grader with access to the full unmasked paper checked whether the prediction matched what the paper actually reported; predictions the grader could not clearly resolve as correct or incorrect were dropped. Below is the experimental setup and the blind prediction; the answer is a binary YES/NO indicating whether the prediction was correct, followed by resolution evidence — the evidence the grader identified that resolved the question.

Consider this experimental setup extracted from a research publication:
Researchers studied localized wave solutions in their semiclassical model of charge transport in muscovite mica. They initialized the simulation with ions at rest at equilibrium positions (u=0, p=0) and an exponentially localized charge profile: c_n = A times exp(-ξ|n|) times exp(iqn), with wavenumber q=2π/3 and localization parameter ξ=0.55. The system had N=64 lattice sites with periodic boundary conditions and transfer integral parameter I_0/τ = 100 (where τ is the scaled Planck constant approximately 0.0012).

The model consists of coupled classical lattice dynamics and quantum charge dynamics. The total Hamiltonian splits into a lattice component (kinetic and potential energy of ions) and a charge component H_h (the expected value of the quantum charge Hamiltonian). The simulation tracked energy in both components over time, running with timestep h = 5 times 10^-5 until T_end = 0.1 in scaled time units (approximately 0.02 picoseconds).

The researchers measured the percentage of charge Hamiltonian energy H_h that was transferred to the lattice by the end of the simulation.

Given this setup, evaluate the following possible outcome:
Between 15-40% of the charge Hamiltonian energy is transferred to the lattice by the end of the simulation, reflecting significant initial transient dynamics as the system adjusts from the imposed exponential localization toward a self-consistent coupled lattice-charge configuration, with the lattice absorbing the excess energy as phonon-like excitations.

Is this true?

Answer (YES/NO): NO